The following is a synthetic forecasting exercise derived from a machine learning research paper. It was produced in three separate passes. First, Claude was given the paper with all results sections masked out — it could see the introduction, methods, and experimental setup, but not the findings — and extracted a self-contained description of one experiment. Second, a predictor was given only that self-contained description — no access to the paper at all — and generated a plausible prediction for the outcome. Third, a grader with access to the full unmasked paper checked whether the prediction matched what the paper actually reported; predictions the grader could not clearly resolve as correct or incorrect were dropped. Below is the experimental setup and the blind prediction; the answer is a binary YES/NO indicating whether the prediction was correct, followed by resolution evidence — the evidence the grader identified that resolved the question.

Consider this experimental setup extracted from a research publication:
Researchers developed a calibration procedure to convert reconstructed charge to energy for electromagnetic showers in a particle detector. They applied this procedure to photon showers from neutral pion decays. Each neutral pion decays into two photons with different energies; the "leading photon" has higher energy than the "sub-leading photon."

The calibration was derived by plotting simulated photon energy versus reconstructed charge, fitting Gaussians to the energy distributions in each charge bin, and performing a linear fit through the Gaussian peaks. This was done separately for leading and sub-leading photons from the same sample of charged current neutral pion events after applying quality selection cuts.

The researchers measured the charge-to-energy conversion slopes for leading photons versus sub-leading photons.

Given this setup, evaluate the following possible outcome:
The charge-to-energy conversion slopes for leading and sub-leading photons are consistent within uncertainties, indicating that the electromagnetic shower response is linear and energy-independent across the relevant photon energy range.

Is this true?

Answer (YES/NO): NO